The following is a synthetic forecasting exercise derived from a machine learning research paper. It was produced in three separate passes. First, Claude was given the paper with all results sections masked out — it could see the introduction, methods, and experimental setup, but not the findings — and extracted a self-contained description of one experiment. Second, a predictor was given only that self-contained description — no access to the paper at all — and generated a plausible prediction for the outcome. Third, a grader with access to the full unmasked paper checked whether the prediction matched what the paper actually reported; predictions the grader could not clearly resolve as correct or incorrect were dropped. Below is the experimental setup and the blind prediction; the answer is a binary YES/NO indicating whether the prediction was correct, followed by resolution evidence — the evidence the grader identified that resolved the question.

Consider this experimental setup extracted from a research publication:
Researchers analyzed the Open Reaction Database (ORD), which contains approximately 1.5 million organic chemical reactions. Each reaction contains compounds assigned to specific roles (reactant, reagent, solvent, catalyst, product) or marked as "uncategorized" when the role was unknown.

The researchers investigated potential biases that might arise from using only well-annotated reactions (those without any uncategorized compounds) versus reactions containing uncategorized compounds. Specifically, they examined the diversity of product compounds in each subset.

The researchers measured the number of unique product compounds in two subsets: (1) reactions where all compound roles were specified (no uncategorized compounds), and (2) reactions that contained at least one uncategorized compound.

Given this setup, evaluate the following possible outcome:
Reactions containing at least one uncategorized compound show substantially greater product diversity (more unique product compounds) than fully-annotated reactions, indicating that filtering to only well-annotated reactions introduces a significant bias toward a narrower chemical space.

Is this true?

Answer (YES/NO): YES